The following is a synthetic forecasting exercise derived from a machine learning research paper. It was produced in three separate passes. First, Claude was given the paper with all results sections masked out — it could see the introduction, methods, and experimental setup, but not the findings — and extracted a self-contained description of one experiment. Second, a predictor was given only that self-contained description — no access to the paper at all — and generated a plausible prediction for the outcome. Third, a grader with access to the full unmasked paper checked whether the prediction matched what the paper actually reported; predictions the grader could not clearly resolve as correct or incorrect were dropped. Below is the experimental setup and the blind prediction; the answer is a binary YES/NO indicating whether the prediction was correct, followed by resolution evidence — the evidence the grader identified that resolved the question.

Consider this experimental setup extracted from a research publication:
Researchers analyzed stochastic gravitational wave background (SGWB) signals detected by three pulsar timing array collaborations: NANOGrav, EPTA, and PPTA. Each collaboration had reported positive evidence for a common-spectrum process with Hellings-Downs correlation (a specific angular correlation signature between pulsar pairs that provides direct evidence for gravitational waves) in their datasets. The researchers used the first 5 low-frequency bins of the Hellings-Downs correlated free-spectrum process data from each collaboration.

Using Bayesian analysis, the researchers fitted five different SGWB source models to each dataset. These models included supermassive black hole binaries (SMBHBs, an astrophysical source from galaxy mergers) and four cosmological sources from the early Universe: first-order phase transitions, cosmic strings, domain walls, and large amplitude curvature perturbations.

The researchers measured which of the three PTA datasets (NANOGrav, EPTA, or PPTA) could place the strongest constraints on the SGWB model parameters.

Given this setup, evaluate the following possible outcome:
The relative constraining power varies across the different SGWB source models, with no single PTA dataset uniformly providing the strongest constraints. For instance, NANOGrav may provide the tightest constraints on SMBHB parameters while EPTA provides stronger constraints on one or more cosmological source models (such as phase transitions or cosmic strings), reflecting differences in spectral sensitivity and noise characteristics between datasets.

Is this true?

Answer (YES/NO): NO